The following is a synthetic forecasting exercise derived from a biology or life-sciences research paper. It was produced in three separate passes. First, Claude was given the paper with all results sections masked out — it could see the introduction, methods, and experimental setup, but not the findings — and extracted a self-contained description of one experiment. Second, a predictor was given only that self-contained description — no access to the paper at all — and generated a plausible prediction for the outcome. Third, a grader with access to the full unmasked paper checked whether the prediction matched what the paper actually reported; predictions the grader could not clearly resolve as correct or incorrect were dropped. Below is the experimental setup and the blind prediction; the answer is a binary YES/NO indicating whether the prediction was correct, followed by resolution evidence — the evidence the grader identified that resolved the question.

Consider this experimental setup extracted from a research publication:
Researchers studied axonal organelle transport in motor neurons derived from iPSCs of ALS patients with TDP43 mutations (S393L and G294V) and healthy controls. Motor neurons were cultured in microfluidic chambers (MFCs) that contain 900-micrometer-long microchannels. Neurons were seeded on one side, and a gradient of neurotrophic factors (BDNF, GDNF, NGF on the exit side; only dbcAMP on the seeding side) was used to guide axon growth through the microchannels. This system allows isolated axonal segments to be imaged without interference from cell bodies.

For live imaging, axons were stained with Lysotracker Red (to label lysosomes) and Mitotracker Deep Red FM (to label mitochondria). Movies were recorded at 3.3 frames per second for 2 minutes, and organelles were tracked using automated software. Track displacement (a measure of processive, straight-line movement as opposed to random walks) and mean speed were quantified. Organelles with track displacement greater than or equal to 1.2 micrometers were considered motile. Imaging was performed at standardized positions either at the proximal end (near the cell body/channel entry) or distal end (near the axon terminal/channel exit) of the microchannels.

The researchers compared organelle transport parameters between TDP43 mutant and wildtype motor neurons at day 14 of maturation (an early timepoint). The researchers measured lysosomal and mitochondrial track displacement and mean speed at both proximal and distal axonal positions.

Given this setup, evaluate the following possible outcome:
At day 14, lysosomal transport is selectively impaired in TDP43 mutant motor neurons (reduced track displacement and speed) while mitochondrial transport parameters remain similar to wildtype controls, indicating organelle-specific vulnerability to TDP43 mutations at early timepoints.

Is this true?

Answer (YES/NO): NO